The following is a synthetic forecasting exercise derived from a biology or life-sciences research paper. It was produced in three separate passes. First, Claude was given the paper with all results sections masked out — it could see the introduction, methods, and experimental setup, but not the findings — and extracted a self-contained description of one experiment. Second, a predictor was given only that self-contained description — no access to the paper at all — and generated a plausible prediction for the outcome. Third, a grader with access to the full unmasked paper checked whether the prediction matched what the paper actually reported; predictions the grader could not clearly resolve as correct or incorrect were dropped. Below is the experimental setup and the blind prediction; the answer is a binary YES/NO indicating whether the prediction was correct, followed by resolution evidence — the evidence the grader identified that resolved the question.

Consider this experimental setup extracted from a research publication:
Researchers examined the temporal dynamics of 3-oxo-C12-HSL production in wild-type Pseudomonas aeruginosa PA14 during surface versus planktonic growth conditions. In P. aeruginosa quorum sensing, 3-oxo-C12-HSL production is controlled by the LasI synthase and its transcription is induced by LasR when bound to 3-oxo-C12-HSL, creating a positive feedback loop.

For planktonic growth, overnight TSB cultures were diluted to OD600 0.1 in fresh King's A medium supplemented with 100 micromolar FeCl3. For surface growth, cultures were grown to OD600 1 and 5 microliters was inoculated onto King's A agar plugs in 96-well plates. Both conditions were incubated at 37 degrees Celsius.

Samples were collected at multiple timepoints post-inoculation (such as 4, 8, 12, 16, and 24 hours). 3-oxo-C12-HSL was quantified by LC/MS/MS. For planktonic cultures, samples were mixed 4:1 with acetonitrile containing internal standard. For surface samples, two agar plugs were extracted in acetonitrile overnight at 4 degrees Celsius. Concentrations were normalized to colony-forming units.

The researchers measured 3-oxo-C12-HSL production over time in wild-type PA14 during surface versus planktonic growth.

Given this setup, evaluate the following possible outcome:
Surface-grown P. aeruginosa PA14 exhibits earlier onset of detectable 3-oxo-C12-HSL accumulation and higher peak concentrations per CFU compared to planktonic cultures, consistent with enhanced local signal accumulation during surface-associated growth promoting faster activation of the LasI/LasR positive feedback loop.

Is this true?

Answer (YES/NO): NO